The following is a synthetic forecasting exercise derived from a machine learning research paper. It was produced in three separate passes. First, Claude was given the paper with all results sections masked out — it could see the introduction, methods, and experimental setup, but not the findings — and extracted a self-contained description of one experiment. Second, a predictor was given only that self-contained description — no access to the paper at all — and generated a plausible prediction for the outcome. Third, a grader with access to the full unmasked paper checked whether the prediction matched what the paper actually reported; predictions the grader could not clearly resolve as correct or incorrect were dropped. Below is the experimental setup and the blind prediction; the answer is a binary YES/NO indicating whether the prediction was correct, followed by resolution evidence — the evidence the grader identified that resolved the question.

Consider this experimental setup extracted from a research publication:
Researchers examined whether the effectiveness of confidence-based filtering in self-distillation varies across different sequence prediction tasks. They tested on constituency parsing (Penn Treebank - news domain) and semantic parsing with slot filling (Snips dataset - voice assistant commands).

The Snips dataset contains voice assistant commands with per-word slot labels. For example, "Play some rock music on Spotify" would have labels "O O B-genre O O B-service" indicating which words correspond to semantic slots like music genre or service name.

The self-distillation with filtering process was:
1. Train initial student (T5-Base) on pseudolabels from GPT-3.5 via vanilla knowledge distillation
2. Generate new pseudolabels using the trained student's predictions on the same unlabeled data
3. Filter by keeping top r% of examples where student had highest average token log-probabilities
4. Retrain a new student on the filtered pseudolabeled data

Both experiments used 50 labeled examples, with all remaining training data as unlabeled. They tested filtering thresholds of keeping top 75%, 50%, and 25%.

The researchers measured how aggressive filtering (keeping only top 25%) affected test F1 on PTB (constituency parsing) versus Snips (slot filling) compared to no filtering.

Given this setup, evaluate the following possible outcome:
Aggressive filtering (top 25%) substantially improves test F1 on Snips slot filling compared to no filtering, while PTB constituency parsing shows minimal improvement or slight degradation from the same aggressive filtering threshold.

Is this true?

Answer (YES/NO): NO